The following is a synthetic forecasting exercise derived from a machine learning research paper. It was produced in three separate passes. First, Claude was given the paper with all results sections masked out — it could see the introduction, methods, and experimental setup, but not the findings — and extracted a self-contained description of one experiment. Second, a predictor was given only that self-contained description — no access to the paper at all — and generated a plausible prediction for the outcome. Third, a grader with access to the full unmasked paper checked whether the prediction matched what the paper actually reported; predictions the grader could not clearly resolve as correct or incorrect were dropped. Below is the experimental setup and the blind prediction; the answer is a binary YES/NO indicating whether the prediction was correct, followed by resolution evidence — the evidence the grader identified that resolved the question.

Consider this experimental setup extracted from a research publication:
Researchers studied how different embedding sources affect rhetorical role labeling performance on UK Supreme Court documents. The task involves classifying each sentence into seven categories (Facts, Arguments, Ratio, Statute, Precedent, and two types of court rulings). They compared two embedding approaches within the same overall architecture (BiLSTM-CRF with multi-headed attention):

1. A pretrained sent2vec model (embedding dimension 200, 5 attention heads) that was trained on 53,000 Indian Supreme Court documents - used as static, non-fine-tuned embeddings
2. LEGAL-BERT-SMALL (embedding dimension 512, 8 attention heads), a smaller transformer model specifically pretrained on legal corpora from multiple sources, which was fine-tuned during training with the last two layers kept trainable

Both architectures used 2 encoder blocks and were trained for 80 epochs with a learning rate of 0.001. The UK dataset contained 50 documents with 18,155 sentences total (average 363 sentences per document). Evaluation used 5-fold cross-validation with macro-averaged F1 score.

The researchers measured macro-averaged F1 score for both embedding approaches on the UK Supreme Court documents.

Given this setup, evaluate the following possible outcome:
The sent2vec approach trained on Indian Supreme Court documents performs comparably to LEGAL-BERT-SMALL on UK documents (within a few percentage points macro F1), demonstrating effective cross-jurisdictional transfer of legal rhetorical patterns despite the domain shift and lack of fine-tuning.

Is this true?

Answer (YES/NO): NO